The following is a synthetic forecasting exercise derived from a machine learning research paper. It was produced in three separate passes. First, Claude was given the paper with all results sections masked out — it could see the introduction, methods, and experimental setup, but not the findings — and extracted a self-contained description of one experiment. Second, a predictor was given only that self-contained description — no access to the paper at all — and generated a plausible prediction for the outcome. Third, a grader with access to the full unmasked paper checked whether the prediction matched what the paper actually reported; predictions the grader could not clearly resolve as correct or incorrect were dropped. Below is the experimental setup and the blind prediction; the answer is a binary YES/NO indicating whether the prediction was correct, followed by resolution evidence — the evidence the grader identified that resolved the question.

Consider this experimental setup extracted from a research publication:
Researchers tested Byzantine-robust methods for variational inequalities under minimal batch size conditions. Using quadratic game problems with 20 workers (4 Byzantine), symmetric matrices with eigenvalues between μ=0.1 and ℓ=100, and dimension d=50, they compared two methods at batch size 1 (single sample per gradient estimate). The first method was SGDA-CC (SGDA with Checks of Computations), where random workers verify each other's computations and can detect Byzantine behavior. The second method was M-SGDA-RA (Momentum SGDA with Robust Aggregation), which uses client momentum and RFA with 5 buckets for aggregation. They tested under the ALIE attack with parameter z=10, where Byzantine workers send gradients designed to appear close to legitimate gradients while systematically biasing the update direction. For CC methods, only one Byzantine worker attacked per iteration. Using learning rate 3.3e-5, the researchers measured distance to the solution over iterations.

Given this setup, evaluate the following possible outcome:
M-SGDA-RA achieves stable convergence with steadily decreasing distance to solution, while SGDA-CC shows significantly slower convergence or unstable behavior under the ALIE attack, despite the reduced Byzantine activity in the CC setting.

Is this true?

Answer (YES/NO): NO